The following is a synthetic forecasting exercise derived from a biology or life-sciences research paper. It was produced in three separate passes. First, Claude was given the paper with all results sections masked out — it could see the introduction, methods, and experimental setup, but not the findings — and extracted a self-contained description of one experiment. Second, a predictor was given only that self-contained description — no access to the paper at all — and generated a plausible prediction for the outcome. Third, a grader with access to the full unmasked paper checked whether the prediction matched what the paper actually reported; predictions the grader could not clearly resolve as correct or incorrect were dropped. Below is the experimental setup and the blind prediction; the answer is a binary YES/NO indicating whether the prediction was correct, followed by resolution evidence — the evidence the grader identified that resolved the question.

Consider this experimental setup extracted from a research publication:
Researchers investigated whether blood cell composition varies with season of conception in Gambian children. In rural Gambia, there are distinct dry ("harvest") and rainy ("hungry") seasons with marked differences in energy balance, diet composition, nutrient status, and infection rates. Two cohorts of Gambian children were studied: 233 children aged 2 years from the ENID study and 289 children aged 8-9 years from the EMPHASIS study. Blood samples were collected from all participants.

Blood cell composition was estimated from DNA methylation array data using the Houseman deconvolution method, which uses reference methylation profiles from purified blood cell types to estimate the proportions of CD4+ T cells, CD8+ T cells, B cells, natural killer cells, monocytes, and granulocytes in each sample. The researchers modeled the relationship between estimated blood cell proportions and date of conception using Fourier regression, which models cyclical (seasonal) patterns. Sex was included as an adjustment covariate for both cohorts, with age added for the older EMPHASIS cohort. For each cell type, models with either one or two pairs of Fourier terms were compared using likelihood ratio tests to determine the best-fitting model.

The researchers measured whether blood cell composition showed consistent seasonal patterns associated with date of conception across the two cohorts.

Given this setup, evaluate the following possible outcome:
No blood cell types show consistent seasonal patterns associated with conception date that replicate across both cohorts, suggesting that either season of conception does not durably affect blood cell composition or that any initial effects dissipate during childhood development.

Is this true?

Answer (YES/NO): YES